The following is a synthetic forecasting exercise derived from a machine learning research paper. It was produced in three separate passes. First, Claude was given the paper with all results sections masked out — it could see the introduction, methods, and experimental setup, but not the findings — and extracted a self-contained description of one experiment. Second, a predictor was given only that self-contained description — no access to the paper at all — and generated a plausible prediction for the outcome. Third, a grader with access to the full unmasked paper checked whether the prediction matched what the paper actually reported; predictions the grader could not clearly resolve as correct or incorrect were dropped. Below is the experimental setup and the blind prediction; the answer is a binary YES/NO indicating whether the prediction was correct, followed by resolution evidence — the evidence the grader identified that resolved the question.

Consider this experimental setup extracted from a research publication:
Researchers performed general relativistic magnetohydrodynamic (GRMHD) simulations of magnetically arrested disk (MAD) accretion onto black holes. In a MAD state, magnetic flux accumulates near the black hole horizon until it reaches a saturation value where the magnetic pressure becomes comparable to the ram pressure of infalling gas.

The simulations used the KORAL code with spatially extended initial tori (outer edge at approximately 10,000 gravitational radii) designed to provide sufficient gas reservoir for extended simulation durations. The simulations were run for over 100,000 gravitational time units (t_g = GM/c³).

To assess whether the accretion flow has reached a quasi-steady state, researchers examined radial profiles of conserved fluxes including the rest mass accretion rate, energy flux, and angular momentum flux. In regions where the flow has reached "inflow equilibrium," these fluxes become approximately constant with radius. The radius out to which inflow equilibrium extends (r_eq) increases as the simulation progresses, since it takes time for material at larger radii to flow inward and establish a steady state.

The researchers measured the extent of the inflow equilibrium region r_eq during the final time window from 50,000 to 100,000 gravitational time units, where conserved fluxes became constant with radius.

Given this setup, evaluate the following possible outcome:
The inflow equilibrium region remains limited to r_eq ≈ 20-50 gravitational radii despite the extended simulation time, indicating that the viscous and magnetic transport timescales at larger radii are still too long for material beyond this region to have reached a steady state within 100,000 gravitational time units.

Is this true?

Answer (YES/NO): NO